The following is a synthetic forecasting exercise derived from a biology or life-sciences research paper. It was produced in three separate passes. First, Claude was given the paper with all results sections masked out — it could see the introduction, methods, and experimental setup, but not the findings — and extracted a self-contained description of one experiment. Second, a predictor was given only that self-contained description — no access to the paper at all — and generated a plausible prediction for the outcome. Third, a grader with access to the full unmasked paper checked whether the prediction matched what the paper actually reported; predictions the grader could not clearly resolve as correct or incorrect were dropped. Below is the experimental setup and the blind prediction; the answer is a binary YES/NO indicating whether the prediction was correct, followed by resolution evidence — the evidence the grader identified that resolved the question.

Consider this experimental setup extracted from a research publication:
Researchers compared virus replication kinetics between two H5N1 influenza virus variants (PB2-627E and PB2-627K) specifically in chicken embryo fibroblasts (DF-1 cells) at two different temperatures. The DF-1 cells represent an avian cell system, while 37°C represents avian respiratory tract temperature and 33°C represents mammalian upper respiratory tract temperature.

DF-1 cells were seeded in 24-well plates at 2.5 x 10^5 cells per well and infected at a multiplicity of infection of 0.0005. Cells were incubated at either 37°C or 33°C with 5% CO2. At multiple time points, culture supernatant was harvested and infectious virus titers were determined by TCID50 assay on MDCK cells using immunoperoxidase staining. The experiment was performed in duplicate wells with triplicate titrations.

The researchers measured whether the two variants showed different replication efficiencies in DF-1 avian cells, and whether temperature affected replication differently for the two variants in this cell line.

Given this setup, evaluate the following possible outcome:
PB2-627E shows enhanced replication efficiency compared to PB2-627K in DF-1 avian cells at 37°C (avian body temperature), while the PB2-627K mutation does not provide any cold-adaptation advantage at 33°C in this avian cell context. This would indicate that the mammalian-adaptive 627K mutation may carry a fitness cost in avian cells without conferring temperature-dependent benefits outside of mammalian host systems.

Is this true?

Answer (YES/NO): NO